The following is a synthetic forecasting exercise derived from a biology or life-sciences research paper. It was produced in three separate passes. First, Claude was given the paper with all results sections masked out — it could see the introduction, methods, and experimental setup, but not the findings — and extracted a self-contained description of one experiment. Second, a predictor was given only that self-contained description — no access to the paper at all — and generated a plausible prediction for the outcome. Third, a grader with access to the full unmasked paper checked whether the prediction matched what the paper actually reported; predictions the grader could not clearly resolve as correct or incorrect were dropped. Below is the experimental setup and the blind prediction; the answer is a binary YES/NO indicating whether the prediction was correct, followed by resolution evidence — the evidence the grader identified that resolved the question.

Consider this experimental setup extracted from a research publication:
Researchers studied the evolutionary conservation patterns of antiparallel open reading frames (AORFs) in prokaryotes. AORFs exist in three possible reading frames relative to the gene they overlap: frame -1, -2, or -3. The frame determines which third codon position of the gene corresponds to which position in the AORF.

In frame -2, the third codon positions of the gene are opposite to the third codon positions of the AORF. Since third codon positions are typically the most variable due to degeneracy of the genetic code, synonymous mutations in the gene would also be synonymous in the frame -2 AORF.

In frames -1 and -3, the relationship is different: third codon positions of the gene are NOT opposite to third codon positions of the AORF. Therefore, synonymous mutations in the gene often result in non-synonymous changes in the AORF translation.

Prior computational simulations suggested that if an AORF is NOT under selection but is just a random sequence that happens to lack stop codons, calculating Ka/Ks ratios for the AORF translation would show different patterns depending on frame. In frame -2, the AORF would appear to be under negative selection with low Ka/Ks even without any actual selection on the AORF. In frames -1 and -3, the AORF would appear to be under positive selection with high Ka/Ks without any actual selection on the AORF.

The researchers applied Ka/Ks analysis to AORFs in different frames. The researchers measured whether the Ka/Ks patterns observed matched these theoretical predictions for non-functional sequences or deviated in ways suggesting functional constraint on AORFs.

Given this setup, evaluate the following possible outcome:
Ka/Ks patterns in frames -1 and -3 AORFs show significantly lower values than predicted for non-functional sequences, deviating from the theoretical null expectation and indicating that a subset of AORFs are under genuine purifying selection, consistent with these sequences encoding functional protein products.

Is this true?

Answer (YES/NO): NO